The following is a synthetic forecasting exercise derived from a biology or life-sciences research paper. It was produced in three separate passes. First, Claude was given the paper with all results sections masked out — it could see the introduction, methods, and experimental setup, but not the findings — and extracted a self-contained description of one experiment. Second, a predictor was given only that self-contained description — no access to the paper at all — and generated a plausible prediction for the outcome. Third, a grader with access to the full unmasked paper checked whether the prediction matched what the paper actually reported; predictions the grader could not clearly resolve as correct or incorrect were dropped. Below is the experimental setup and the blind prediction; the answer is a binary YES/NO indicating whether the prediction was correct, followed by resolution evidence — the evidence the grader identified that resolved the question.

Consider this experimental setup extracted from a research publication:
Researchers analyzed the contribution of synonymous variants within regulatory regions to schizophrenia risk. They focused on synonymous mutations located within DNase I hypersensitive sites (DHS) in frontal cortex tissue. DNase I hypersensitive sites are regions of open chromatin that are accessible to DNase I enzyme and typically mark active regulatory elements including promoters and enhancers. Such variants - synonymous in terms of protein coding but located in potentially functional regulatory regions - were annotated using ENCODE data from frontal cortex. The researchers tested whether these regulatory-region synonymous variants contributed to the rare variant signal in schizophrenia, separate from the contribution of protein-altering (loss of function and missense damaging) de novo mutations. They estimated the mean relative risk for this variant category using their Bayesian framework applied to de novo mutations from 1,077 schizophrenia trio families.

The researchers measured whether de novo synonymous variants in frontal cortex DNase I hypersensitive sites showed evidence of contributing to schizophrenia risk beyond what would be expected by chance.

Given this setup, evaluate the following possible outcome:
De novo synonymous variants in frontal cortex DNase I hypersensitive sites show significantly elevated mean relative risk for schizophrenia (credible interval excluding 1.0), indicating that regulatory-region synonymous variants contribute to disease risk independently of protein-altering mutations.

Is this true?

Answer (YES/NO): NO